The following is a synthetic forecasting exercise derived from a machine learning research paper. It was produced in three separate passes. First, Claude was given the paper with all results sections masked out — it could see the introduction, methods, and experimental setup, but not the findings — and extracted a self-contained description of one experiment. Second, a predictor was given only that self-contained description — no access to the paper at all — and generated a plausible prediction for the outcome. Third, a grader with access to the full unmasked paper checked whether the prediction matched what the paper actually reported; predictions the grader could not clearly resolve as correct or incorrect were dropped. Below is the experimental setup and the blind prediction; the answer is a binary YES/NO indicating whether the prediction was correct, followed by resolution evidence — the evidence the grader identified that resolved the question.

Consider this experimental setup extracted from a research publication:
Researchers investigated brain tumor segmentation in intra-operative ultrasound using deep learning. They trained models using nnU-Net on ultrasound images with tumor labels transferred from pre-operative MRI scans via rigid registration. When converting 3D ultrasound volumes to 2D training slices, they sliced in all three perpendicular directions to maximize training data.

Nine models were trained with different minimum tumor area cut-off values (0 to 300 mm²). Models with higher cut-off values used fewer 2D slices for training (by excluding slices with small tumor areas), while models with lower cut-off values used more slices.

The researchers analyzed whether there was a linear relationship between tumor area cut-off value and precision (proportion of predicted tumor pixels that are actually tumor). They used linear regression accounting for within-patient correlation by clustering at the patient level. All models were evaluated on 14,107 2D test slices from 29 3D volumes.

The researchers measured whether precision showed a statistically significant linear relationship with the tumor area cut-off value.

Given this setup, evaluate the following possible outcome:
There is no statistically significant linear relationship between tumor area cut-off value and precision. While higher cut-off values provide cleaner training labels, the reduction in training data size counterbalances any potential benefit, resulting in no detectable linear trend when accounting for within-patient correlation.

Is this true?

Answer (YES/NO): YES